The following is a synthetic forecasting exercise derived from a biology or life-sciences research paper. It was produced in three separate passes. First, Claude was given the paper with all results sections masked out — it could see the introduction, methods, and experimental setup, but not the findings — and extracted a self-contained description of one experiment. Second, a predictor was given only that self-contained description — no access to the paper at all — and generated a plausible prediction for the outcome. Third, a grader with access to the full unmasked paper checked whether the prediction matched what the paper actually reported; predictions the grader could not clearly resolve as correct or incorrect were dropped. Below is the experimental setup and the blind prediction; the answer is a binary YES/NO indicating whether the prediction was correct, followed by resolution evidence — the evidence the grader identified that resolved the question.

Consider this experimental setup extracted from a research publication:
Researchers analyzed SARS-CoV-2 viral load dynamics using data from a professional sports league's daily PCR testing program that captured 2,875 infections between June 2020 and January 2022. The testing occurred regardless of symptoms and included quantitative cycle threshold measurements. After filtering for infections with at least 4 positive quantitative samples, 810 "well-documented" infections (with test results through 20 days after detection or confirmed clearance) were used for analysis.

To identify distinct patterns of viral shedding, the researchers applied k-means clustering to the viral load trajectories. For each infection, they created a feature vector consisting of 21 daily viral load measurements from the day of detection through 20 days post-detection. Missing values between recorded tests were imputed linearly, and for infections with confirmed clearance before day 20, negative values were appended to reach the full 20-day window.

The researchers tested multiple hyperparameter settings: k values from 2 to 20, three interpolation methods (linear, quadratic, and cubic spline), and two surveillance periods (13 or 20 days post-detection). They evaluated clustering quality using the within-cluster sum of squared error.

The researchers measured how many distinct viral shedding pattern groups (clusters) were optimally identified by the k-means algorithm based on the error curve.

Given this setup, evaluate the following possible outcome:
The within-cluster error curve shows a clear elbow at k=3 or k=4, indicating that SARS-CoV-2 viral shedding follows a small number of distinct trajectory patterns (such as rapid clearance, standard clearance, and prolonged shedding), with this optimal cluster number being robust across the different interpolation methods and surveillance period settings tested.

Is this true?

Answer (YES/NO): NO